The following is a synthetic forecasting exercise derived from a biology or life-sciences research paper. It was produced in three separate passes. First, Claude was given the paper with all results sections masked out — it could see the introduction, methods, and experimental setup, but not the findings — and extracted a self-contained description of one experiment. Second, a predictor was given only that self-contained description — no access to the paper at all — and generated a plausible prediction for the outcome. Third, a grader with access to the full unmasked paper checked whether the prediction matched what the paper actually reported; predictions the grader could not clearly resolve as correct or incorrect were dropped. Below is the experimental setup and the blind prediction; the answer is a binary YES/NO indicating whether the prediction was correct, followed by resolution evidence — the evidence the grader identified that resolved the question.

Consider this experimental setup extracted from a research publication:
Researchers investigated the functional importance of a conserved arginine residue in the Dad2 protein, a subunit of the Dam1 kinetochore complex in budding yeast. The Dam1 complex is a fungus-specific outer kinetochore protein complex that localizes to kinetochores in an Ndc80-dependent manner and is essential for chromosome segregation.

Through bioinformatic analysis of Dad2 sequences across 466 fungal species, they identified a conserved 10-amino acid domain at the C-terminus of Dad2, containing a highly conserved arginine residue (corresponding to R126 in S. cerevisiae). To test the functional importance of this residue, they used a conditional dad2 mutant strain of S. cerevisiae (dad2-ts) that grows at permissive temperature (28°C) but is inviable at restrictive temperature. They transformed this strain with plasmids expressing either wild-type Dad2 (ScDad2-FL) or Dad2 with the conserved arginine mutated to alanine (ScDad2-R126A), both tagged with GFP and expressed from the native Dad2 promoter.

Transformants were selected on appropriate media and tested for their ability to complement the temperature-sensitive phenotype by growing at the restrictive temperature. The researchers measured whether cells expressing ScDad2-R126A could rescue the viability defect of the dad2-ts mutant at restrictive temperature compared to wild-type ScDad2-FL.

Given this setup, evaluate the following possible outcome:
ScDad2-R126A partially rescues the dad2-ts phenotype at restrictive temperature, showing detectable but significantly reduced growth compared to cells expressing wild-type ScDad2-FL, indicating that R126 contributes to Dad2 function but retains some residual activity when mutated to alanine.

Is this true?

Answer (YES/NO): NO